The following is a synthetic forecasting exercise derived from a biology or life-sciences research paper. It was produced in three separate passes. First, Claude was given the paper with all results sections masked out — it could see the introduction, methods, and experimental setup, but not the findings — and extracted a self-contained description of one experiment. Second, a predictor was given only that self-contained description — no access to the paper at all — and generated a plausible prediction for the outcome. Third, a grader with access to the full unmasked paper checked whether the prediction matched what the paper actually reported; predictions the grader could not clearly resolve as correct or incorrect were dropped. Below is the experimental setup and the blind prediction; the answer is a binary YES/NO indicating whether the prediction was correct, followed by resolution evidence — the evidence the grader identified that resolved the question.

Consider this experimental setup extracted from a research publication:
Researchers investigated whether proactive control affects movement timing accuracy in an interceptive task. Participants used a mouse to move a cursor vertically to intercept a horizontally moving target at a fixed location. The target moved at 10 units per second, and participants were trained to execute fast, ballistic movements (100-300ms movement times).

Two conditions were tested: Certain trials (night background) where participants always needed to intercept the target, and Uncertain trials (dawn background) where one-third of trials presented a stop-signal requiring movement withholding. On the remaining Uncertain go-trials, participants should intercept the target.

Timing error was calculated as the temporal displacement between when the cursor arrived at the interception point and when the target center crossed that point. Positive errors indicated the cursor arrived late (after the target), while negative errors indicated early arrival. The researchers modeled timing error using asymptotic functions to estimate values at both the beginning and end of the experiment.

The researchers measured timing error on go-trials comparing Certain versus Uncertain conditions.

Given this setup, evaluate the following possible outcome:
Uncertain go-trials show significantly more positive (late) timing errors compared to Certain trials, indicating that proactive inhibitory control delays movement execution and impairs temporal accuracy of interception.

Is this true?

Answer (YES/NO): YES